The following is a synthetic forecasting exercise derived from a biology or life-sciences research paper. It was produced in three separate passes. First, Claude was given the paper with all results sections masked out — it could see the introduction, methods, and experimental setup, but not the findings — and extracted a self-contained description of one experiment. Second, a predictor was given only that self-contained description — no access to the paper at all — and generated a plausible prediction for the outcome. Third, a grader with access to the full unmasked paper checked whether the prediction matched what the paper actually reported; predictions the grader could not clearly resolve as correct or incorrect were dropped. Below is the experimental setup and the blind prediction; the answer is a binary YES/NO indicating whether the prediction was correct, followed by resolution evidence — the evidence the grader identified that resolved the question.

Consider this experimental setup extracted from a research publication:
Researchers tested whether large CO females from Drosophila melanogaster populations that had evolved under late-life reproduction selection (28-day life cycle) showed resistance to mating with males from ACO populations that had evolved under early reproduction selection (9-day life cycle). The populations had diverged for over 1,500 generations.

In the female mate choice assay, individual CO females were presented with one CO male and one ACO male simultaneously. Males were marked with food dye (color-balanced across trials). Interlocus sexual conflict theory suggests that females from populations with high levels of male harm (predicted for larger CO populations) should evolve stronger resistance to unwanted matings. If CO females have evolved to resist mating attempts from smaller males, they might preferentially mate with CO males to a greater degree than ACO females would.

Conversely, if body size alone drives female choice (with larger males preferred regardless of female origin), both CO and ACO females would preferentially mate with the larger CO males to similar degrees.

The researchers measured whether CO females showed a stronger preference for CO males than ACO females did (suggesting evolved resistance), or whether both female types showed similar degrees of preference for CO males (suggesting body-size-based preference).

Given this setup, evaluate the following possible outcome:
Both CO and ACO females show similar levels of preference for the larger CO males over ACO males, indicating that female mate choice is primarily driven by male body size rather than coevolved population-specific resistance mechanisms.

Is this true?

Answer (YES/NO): NO